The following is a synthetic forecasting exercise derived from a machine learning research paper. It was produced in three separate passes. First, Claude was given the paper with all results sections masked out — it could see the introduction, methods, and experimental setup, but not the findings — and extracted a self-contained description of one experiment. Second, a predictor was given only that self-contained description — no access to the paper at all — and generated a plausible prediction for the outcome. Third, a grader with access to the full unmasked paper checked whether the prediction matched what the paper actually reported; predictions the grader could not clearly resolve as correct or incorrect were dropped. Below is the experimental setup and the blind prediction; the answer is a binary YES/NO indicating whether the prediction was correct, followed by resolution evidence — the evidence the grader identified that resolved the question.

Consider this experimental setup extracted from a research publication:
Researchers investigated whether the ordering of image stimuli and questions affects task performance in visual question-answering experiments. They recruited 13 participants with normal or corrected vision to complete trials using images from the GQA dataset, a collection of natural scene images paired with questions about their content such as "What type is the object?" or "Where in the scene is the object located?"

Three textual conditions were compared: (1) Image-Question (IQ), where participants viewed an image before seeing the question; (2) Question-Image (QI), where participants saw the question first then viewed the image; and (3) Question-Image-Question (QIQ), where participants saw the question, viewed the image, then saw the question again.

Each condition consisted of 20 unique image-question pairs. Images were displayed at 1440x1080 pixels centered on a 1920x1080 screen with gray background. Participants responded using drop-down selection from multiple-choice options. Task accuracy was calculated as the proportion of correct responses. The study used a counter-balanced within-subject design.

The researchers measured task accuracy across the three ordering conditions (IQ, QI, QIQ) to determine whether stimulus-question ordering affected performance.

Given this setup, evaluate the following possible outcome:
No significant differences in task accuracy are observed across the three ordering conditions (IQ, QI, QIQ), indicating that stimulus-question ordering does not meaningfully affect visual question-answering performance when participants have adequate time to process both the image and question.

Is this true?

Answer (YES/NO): NO